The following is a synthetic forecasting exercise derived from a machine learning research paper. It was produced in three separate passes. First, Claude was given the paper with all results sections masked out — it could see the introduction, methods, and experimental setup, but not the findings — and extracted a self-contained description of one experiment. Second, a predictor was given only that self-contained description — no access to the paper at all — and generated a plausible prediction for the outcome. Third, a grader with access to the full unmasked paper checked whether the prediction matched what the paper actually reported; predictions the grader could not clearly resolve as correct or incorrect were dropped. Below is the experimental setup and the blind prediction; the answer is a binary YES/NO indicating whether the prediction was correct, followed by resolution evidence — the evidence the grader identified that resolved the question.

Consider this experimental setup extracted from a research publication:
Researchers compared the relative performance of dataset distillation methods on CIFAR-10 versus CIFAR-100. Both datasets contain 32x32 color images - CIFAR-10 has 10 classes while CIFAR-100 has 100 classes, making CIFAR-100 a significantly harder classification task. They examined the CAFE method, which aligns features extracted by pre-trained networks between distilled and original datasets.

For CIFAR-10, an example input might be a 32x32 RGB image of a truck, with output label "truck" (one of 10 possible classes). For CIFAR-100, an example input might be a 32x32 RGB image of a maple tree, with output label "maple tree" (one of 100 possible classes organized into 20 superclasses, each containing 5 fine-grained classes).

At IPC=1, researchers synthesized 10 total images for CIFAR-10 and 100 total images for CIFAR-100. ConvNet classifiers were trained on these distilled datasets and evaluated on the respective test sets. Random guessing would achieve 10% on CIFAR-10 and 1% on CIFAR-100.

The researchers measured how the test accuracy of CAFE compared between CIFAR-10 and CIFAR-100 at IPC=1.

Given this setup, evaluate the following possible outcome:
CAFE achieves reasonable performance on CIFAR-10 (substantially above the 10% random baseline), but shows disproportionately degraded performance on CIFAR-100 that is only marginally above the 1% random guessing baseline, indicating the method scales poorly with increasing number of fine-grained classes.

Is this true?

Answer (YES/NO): NO